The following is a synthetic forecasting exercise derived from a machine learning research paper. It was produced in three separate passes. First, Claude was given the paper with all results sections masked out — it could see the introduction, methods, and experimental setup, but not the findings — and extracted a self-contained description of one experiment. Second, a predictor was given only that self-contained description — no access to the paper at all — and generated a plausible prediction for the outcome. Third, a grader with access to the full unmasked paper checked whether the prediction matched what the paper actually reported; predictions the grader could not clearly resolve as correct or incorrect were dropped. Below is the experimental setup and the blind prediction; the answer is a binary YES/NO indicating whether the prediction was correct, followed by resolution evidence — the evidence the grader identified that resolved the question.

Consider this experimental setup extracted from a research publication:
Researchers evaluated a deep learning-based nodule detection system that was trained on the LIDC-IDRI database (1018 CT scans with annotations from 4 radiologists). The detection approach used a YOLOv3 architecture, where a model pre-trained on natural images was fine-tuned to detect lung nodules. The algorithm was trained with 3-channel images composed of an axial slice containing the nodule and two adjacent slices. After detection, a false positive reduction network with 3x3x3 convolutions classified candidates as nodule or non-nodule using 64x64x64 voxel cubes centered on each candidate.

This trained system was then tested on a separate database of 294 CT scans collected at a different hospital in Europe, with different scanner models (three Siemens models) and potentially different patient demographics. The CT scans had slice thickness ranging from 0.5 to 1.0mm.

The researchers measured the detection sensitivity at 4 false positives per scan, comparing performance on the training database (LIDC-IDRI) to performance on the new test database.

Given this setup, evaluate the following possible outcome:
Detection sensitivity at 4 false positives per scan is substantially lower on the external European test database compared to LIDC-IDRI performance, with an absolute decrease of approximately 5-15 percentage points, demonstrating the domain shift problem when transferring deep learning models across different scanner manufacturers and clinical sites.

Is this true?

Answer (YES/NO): YES